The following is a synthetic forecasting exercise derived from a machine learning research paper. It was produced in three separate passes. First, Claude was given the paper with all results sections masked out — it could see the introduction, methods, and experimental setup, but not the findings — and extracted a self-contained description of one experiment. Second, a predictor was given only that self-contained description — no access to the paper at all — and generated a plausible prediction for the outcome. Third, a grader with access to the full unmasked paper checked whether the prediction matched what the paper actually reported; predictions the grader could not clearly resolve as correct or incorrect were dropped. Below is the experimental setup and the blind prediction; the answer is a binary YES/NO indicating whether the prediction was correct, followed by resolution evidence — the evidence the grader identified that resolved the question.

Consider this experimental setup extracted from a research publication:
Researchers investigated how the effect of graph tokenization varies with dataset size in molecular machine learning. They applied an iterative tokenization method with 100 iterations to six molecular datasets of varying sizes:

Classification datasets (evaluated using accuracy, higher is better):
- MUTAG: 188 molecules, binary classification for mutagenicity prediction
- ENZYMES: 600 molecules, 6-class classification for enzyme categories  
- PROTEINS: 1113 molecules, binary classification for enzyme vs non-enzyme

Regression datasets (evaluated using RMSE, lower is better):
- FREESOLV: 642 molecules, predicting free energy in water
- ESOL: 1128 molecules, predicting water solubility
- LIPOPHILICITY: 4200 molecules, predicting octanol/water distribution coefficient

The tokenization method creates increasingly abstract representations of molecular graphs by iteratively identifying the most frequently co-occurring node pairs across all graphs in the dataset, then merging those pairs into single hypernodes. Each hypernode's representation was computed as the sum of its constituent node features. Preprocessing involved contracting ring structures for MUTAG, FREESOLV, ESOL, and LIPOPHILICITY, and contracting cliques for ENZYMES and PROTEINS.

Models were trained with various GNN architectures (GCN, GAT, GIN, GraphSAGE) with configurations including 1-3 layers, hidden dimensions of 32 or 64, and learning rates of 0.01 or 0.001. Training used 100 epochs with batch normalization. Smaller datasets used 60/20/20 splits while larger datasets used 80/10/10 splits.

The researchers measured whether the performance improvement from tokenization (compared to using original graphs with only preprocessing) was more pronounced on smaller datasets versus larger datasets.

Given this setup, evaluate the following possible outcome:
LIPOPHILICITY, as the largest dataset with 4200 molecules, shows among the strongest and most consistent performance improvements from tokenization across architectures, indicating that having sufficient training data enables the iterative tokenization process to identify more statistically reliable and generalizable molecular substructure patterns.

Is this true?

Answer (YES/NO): NO